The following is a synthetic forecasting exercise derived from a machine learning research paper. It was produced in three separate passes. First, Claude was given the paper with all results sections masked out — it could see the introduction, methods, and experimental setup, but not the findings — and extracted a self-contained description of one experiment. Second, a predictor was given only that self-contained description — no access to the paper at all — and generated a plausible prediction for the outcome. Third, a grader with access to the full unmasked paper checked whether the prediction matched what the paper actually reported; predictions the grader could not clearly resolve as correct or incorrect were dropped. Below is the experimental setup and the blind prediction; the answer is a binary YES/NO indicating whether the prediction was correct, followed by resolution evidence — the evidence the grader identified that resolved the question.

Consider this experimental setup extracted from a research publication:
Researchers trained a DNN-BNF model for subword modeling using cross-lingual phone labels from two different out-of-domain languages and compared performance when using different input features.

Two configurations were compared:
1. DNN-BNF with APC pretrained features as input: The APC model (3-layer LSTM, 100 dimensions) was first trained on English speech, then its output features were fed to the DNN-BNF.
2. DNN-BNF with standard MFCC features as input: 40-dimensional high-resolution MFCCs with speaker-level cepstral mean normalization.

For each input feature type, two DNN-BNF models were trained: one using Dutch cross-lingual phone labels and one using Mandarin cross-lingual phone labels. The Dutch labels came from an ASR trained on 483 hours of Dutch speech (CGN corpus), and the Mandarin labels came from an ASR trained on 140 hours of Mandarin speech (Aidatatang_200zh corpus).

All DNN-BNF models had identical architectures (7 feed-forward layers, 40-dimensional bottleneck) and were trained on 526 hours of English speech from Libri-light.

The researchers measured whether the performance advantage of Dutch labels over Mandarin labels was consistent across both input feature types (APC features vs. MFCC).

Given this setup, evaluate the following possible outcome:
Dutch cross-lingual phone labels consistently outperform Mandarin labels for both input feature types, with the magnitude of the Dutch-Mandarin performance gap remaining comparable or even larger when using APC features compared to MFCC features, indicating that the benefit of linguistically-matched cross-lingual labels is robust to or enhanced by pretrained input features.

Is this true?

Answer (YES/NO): NO